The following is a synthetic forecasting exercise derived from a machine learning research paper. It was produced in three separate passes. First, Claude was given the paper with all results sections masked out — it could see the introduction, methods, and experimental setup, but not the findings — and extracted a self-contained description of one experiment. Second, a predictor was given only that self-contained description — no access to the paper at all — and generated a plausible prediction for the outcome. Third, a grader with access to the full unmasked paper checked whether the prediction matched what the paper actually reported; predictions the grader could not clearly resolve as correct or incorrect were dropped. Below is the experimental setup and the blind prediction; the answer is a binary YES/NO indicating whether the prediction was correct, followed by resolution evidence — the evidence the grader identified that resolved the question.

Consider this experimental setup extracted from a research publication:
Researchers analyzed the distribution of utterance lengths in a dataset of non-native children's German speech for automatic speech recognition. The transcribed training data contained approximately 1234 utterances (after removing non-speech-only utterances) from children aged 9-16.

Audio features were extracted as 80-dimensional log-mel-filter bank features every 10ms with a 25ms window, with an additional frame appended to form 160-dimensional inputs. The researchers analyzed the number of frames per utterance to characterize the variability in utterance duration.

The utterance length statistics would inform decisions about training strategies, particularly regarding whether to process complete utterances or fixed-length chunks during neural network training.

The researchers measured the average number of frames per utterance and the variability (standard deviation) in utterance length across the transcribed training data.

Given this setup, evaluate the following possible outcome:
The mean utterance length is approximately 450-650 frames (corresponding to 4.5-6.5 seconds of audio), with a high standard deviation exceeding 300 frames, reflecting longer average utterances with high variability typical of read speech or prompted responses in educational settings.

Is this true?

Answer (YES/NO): NO